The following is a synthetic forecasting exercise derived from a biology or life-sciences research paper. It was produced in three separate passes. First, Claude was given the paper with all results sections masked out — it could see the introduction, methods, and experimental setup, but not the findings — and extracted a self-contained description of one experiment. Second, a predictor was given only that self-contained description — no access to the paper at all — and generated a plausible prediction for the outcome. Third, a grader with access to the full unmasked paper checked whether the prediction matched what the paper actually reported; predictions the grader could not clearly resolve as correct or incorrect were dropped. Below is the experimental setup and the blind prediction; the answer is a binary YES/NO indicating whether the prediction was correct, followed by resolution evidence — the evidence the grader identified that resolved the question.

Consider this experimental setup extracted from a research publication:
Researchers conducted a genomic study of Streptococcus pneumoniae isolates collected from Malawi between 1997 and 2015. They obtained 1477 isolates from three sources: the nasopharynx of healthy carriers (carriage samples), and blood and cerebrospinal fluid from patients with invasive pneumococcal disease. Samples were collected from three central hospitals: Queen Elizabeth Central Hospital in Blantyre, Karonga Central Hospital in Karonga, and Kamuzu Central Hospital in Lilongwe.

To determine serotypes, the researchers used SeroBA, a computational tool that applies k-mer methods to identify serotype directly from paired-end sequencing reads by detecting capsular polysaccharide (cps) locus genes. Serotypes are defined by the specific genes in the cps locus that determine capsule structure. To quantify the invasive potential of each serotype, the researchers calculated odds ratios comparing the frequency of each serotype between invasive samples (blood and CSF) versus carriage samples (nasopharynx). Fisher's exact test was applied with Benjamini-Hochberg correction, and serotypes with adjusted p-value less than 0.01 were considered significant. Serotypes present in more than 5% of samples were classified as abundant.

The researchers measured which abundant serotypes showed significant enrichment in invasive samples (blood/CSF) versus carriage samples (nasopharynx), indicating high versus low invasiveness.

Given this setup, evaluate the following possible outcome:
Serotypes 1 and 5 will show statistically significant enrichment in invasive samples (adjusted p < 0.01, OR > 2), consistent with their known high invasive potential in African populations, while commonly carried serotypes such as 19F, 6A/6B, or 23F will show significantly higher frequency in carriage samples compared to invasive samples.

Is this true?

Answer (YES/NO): NO